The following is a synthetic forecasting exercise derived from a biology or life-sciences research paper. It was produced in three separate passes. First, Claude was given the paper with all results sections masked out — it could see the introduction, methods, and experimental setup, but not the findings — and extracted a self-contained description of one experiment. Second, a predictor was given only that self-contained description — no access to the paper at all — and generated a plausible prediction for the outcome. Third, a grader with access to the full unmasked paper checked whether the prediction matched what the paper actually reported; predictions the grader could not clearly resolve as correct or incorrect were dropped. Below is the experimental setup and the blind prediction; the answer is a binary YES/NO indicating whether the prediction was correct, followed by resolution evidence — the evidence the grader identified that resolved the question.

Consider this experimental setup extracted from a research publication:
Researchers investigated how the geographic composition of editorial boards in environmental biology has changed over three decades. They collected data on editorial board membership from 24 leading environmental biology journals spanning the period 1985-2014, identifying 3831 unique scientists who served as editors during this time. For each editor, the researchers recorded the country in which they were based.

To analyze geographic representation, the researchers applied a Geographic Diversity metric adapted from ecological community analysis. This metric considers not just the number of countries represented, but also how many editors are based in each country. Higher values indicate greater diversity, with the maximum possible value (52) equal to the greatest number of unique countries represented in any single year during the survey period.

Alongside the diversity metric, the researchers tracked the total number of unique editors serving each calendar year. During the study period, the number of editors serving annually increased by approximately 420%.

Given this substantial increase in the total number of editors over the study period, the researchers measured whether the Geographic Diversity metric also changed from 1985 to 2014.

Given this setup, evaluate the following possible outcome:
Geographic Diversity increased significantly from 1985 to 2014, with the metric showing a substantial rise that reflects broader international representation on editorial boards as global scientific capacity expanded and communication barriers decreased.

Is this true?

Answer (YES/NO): NO